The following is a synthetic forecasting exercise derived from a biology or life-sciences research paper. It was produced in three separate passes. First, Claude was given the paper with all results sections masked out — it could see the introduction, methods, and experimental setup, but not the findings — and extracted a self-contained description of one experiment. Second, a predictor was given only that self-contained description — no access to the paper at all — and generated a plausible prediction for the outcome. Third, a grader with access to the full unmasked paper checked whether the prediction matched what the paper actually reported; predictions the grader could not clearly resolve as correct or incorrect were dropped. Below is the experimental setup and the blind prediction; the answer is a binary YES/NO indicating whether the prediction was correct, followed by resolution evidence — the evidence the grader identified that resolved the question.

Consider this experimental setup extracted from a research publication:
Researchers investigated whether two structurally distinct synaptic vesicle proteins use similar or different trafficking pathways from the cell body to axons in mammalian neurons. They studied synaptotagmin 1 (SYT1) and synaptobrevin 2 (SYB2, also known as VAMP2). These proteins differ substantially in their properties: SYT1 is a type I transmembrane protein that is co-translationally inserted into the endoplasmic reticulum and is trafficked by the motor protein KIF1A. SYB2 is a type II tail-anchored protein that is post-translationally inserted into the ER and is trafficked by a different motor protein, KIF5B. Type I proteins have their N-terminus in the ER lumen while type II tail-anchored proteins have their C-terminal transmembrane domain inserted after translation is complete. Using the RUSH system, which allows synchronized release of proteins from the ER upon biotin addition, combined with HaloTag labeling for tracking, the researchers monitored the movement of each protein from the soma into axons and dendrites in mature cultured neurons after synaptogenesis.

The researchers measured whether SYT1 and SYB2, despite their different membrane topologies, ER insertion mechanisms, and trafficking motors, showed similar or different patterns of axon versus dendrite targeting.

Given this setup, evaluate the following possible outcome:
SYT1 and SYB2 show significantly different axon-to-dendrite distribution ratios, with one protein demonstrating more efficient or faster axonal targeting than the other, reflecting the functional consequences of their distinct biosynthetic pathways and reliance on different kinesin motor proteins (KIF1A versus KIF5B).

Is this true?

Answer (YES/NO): NO